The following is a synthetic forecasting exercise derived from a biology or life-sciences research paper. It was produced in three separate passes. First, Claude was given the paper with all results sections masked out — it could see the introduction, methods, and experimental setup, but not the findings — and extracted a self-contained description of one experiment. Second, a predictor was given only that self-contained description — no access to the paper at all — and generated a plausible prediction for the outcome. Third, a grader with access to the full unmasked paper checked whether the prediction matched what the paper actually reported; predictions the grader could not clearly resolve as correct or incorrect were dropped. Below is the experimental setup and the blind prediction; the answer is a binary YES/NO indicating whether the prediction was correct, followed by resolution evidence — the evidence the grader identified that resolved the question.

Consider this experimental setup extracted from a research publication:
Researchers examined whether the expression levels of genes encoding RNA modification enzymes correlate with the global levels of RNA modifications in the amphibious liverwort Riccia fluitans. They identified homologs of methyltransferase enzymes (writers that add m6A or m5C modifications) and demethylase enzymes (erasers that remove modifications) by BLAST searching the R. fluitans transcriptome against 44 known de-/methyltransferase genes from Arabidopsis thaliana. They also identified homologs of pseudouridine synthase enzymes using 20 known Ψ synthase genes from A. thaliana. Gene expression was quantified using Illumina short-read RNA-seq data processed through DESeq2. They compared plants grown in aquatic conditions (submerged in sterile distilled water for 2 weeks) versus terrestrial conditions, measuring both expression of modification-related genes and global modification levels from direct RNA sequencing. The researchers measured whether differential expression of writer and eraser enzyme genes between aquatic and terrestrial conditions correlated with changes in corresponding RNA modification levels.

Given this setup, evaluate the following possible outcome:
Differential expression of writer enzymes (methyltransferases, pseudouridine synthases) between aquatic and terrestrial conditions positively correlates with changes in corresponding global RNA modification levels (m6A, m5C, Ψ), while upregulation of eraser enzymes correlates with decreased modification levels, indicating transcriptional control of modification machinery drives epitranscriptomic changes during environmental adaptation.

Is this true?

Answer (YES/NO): NO